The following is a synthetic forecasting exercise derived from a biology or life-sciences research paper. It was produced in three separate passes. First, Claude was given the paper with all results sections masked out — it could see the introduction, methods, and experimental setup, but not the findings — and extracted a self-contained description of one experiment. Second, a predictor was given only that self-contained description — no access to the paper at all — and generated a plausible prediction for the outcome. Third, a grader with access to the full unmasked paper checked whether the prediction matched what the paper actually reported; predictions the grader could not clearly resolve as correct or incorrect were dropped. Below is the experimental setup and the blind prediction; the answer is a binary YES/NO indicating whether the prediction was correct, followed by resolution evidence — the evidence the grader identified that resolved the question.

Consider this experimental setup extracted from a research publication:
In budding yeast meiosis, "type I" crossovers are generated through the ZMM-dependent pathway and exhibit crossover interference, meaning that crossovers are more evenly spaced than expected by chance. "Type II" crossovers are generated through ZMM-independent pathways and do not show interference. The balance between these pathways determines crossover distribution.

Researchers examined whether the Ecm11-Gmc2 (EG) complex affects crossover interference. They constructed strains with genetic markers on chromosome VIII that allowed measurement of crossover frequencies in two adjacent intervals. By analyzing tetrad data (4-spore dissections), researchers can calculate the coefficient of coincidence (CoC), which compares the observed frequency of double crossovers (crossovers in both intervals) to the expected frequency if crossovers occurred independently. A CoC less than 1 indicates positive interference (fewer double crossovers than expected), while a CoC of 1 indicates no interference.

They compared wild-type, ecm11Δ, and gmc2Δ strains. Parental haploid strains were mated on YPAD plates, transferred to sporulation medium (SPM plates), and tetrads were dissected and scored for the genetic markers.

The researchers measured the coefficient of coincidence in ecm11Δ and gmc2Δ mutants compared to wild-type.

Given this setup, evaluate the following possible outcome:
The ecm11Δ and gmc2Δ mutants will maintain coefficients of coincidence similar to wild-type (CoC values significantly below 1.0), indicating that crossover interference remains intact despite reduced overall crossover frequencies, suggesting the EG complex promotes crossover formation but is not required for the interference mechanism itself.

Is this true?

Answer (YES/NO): NO